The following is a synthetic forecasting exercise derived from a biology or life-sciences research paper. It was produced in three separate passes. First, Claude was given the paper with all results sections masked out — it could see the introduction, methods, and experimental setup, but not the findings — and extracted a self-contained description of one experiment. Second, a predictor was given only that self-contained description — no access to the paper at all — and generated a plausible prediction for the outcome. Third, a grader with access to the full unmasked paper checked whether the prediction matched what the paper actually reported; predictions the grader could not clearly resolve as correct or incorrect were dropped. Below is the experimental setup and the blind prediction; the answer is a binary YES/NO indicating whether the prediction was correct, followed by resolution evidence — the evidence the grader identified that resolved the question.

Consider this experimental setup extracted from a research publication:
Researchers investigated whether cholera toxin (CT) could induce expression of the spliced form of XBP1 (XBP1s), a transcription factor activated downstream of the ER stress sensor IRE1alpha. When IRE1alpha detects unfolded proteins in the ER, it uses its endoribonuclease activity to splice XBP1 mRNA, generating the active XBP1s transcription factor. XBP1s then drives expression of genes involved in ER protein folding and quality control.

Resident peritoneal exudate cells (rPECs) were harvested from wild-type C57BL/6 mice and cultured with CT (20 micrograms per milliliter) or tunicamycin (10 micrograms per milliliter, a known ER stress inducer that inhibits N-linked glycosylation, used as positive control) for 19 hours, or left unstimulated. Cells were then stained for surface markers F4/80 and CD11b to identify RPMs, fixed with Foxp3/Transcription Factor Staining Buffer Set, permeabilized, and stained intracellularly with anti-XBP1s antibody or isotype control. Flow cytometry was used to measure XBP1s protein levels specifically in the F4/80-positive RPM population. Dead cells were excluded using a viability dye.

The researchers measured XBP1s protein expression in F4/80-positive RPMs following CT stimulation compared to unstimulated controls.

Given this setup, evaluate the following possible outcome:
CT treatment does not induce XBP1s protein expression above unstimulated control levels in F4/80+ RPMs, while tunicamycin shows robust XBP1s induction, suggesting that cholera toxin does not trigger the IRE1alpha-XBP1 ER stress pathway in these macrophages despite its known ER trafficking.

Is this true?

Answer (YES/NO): NO